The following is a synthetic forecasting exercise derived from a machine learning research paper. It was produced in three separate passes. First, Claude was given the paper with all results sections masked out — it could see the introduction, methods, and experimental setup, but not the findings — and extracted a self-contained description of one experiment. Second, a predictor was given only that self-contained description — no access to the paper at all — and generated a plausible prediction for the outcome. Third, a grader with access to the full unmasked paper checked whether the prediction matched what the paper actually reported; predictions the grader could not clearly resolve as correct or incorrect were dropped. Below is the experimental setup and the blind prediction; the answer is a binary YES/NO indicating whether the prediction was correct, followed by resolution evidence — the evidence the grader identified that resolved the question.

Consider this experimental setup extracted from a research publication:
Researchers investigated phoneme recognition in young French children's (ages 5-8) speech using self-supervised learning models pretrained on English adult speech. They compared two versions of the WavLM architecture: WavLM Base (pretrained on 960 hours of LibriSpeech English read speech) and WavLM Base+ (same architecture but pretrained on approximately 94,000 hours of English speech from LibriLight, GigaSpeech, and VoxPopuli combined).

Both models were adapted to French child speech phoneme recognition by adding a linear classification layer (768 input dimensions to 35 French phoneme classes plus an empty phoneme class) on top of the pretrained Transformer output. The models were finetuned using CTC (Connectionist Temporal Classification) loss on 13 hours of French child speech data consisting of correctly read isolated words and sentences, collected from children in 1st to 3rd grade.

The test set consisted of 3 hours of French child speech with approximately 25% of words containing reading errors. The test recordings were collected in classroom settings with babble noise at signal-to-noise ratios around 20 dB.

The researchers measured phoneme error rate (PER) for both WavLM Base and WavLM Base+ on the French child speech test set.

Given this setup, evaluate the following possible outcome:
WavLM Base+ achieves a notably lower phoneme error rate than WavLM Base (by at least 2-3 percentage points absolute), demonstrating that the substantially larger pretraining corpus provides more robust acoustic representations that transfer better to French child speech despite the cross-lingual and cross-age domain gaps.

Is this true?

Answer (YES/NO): YES